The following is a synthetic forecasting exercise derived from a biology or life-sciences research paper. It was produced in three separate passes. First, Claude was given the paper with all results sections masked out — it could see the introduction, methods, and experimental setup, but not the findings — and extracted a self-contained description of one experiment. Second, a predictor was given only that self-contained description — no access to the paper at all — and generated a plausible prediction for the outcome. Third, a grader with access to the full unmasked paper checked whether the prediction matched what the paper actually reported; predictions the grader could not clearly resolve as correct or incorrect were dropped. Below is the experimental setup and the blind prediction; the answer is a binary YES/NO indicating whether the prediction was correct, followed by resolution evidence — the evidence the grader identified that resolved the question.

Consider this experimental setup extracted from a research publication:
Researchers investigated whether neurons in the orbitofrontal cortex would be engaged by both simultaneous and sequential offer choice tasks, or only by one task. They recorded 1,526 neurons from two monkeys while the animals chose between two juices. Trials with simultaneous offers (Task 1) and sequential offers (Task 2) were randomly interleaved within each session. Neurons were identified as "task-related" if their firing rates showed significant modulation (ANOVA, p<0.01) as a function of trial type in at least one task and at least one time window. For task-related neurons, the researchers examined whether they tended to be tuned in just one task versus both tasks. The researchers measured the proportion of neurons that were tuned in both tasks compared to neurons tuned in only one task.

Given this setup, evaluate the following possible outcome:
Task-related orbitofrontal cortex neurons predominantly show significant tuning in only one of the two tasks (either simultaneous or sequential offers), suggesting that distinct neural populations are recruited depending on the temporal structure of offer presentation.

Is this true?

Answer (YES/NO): NO